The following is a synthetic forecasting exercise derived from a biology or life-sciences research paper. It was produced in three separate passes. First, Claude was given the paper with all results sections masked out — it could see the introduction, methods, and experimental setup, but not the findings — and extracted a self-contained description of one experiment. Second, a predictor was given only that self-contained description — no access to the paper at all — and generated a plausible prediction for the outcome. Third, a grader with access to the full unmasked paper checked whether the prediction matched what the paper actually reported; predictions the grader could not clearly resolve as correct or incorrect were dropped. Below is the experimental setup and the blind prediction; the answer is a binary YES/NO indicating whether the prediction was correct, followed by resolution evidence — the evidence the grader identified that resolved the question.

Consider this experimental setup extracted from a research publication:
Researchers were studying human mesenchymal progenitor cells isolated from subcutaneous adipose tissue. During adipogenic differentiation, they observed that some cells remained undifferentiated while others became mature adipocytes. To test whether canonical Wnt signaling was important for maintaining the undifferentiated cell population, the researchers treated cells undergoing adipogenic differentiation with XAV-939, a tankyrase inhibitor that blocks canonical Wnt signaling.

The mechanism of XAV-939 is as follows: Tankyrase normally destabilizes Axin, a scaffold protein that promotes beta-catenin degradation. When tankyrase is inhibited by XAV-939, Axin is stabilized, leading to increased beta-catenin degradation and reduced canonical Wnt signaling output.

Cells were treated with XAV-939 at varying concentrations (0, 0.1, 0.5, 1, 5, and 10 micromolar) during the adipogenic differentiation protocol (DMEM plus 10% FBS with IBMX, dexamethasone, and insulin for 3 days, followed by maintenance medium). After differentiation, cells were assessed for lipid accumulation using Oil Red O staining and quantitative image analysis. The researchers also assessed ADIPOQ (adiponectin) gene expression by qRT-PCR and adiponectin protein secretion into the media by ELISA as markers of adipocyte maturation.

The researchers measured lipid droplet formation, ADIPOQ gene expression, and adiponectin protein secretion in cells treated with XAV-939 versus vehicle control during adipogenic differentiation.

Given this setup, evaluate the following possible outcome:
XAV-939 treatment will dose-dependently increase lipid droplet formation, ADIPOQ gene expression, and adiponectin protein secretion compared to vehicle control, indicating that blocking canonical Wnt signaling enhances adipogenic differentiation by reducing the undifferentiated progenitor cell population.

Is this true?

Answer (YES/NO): NO